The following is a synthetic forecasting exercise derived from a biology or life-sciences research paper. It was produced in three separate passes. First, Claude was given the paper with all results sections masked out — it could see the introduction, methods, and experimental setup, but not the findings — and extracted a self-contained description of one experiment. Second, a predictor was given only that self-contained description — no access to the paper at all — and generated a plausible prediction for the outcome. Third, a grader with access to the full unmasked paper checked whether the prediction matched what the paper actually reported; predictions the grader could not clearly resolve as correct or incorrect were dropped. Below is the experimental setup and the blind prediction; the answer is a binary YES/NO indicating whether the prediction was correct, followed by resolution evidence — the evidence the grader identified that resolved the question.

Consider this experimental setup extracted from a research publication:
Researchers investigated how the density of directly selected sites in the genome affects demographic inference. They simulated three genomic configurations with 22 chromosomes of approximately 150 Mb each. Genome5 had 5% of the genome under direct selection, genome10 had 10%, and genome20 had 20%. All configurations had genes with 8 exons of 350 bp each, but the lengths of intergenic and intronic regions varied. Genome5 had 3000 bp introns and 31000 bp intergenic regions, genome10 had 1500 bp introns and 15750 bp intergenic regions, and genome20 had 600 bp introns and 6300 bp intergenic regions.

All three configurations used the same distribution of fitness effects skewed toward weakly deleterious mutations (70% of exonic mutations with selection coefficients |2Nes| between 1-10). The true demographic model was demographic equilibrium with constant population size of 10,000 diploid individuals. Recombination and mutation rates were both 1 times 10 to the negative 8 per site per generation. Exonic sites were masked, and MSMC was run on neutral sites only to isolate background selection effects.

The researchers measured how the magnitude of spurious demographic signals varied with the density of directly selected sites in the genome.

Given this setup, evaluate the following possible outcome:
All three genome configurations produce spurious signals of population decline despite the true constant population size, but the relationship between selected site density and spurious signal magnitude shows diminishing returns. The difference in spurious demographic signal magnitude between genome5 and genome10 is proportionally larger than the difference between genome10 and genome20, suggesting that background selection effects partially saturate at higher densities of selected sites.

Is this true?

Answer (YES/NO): NO